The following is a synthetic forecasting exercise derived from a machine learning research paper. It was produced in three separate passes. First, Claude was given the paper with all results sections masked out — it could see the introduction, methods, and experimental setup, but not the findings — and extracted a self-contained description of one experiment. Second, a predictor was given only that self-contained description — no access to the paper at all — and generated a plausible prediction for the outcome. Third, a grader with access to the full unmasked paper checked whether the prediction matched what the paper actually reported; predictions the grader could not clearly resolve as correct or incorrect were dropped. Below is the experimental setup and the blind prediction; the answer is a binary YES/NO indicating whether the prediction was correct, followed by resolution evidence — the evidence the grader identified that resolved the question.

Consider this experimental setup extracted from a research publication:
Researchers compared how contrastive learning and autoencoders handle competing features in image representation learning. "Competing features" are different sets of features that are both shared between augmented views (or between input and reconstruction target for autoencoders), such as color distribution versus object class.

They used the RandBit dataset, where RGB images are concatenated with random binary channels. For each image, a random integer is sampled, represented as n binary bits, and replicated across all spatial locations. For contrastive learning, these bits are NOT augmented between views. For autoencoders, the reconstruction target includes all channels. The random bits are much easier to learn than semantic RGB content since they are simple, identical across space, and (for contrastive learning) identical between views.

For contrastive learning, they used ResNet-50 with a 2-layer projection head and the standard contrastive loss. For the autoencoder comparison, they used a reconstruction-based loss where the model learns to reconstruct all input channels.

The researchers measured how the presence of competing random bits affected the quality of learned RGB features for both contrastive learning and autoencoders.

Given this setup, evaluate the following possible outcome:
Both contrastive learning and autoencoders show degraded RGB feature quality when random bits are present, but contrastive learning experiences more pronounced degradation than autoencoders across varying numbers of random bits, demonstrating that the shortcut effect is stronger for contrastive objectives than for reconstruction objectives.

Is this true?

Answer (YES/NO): NO